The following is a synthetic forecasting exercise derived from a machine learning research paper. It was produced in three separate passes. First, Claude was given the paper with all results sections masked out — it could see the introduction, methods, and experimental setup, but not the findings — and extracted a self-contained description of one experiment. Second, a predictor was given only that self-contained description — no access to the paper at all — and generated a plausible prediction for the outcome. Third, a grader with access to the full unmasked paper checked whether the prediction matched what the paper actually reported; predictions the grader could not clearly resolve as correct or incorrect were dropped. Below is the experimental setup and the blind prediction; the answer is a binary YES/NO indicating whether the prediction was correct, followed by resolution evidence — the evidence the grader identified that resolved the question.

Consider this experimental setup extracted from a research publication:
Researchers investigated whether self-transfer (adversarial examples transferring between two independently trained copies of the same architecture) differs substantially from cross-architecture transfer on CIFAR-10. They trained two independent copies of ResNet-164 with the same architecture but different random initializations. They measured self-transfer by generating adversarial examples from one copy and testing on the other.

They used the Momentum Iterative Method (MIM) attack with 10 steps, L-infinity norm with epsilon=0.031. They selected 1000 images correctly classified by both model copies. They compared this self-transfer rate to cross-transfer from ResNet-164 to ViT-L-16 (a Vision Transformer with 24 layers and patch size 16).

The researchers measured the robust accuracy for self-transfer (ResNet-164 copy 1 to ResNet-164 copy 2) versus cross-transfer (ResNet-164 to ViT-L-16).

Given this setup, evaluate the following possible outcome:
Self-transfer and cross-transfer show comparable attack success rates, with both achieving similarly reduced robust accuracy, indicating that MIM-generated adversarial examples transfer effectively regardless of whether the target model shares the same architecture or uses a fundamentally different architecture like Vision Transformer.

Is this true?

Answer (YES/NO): NO